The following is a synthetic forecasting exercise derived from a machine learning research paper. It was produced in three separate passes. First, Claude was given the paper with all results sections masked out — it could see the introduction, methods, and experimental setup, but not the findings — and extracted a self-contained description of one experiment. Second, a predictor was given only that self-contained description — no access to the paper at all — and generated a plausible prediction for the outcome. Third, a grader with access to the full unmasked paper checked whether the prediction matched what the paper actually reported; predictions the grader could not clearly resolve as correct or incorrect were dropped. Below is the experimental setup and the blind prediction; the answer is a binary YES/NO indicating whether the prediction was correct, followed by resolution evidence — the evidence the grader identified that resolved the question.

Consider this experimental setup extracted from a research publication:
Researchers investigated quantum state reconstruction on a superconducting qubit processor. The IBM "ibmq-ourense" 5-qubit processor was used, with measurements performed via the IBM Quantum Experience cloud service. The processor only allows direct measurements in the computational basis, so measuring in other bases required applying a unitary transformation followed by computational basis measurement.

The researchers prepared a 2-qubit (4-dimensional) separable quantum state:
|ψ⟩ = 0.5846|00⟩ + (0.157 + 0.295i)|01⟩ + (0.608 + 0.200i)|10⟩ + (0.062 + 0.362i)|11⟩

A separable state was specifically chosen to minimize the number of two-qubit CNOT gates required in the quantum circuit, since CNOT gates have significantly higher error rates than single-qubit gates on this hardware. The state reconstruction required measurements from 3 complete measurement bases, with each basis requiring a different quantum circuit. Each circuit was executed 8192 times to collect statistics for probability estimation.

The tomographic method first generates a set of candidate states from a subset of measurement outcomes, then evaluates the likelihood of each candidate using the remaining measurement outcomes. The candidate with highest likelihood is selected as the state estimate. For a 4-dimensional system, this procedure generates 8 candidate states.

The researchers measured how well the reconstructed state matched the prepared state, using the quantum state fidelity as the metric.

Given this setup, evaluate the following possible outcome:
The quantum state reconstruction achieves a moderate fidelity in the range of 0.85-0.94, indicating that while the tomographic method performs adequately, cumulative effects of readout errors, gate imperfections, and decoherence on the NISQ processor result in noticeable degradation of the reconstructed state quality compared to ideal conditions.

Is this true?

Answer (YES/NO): NO